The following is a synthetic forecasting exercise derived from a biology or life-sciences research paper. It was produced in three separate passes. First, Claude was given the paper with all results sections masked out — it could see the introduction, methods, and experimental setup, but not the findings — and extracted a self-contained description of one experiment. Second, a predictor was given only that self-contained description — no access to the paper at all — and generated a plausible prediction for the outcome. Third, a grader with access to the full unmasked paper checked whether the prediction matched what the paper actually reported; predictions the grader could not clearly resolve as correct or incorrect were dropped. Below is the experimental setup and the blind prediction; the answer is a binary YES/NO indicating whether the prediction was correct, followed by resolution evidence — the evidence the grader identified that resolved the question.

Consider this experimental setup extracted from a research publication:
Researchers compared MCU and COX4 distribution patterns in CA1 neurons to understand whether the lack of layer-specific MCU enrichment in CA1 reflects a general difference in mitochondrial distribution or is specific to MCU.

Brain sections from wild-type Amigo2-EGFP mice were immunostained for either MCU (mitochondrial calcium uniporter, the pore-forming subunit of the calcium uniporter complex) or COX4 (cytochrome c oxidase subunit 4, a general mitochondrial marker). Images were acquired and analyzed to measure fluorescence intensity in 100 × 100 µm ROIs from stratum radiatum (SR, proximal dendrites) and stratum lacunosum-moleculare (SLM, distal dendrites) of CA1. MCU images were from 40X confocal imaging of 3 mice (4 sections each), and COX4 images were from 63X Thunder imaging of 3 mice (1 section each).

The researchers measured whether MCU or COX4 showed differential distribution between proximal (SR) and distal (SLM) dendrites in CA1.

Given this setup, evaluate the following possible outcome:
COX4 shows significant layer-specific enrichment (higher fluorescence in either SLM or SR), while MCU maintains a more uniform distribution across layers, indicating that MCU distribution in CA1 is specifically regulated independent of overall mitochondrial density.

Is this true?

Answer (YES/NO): NO